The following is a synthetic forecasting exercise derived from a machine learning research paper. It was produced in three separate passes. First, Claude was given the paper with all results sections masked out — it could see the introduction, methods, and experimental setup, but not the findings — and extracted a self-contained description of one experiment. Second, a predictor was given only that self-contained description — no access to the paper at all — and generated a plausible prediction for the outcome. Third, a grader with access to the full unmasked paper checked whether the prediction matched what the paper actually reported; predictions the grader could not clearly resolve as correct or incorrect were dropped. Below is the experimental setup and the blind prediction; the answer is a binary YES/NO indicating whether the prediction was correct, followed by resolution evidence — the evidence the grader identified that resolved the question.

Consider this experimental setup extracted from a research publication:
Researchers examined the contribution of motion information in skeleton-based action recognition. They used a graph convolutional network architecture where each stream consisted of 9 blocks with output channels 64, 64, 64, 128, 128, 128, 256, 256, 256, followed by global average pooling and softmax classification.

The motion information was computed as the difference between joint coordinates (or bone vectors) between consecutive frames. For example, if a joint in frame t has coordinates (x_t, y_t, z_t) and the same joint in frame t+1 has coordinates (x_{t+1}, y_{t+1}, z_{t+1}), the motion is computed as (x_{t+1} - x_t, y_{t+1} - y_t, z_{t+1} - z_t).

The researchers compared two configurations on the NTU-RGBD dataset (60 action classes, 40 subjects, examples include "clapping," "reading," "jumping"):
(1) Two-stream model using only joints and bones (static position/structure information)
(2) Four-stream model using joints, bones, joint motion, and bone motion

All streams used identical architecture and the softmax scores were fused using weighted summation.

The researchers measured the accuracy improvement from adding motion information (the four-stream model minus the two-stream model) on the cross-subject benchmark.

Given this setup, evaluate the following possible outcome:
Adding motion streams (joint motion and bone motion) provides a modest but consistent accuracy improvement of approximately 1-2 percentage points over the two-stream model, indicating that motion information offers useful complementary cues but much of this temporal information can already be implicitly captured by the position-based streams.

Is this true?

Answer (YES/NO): NO